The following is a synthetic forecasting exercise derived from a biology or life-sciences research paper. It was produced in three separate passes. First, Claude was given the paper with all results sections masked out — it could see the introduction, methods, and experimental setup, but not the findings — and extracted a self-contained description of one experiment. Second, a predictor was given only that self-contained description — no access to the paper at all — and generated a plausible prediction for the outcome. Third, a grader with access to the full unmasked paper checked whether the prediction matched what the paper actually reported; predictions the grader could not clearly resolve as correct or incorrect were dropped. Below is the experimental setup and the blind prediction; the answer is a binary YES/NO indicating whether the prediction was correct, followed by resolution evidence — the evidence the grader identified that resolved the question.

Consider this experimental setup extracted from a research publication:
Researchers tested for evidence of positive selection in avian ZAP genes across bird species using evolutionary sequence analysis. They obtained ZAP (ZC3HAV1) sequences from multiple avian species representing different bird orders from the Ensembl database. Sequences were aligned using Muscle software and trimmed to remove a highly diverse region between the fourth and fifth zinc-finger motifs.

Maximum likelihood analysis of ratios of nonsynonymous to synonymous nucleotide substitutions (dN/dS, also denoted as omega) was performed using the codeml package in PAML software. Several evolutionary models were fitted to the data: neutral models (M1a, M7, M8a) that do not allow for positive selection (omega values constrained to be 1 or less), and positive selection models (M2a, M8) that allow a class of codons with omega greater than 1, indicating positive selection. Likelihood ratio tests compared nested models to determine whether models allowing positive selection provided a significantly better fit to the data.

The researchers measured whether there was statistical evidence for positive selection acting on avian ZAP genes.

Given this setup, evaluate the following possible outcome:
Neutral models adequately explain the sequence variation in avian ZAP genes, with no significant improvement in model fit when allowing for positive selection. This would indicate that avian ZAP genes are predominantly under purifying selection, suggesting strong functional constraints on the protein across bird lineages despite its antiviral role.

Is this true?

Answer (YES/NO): NO